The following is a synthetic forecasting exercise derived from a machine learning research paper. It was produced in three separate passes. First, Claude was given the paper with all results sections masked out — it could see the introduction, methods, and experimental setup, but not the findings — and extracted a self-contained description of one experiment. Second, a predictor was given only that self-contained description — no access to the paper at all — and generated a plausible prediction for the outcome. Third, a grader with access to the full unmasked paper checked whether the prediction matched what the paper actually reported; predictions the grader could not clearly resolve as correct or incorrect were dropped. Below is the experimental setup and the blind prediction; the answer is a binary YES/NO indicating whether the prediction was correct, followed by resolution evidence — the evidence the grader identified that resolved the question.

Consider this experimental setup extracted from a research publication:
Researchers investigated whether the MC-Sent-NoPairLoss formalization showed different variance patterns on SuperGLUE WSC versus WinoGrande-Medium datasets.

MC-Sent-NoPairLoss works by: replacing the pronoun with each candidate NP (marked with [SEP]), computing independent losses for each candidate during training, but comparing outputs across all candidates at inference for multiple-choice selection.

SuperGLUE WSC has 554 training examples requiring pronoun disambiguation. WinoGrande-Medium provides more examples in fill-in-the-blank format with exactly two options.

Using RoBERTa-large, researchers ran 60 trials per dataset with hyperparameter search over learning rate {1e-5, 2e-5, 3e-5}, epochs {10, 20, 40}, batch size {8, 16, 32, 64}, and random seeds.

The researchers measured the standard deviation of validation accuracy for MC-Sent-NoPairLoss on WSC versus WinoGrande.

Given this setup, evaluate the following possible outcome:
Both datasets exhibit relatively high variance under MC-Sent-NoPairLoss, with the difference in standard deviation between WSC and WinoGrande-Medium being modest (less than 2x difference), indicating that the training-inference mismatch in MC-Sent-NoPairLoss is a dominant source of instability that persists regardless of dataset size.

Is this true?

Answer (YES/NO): NO